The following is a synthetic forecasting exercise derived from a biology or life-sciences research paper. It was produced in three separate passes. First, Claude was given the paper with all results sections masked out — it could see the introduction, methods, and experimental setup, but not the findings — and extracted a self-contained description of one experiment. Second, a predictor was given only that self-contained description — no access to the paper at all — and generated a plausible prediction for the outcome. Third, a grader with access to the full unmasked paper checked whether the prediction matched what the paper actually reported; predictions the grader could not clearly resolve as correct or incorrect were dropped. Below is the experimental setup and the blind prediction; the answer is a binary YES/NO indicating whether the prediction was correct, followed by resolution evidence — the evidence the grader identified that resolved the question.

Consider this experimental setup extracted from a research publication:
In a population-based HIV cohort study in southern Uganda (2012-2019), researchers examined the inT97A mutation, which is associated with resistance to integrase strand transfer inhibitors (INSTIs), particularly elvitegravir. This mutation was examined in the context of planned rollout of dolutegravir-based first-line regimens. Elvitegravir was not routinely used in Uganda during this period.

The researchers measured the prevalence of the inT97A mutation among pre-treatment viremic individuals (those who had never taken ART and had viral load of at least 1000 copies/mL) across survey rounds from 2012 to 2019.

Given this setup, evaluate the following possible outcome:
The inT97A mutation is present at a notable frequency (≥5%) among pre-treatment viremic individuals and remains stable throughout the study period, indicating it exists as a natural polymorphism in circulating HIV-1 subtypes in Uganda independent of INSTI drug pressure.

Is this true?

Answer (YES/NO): NO